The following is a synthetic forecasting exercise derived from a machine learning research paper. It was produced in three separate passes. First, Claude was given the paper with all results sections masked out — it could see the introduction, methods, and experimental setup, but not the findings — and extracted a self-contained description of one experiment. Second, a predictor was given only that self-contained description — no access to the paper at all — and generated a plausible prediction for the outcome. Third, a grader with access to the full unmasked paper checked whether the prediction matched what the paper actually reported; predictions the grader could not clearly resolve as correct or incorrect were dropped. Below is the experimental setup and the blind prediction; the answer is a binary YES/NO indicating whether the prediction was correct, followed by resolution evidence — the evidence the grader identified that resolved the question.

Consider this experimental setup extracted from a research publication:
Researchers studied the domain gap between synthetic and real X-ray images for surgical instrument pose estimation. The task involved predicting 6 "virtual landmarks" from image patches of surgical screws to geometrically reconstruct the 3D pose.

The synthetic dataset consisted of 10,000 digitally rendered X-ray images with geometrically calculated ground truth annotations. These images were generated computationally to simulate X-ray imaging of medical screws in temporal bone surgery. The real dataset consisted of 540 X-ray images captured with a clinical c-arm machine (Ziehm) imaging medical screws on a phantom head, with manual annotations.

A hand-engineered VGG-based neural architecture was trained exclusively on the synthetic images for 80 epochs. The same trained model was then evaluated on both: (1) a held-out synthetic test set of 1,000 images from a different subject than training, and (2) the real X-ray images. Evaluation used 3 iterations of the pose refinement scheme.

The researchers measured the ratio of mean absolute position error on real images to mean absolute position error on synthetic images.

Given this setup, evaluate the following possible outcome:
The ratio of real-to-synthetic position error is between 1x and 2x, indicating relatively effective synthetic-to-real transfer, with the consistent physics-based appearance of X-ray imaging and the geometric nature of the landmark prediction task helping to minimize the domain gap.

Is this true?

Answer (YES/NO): NO